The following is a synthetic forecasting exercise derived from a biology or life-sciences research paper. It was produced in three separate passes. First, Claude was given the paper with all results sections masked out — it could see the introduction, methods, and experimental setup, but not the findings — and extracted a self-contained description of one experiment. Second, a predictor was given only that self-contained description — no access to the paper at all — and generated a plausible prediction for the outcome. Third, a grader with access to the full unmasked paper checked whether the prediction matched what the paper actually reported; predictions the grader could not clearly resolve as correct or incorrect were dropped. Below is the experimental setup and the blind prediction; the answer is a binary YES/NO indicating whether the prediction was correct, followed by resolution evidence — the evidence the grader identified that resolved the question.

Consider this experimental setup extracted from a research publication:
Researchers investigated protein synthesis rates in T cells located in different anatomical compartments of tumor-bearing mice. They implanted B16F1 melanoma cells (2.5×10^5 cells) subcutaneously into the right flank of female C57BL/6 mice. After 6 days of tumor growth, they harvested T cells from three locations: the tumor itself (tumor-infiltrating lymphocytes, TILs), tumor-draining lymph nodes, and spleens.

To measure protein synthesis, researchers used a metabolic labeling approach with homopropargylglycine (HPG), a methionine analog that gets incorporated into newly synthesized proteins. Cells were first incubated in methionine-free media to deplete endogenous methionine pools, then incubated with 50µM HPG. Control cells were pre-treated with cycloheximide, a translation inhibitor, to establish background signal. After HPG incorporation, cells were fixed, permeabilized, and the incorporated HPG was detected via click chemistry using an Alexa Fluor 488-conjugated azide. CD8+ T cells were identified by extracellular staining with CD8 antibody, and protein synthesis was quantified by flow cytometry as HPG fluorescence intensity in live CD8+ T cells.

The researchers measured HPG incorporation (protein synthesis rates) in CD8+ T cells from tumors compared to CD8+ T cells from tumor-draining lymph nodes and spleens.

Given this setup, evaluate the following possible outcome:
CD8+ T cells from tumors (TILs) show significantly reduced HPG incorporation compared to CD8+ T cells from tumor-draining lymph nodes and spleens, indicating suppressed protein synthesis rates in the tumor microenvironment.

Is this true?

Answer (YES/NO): YES